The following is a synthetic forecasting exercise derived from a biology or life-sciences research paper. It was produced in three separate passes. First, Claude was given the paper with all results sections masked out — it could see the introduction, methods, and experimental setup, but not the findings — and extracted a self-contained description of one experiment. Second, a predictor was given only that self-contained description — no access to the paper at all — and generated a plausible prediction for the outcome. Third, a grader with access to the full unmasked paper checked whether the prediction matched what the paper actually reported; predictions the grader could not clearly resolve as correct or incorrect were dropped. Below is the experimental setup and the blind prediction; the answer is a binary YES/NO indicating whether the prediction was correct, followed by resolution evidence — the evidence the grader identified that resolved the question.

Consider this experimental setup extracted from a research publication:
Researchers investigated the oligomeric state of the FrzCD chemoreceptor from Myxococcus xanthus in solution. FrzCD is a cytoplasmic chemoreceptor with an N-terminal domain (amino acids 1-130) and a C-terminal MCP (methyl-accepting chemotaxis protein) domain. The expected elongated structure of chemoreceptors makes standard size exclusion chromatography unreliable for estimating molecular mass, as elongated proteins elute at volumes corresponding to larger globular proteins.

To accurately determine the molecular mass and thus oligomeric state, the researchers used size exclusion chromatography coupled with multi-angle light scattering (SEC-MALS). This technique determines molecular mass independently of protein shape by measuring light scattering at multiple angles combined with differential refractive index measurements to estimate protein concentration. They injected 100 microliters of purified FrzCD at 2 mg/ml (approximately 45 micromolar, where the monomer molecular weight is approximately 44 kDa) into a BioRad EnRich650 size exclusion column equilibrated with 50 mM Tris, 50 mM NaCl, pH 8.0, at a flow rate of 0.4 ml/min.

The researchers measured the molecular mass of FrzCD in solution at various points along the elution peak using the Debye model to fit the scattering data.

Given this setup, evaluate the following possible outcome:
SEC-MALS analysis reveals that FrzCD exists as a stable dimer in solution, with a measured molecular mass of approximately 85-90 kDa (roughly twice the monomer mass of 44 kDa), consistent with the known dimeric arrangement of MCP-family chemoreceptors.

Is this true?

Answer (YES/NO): YES